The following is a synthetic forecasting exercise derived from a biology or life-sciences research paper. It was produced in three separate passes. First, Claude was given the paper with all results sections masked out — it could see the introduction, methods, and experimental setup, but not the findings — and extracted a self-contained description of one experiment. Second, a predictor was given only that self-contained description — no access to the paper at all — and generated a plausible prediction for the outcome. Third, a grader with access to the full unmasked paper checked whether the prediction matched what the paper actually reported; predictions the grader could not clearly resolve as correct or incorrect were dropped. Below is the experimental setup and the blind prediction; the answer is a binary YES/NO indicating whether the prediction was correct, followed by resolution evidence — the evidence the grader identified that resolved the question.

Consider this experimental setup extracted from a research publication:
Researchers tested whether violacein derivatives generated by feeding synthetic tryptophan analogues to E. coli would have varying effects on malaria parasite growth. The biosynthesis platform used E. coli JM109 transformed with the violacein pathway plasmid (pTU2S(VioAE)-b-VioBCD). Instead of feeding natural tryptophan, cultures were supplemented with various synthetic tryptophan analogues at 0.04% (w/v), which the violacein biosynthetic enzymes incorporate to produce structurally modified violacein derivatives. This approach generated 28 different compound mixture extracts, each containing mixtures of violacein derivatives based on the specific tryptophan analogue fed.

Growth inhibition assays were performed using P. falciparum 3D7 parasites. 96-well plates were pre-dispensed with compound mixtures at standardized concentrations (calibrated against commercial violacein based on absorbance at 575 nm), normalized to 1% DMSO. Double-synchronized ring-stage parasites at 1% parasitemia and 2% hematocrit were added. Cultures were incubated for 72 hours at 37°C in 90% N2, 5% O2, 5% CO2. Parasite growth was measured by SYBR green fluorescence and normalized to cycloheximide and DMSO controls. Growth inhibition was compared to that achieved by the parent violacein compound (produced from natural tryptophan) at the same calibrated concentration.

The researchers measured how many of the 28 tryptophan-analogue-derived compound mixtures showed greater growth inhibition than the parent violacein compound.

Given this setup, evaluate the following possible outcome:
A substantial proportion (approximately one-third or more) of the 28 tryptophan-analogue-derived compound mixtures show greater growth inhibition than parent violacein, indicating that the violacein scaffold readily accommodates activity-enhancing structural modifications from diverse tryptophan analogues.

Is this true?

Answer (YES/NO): YES